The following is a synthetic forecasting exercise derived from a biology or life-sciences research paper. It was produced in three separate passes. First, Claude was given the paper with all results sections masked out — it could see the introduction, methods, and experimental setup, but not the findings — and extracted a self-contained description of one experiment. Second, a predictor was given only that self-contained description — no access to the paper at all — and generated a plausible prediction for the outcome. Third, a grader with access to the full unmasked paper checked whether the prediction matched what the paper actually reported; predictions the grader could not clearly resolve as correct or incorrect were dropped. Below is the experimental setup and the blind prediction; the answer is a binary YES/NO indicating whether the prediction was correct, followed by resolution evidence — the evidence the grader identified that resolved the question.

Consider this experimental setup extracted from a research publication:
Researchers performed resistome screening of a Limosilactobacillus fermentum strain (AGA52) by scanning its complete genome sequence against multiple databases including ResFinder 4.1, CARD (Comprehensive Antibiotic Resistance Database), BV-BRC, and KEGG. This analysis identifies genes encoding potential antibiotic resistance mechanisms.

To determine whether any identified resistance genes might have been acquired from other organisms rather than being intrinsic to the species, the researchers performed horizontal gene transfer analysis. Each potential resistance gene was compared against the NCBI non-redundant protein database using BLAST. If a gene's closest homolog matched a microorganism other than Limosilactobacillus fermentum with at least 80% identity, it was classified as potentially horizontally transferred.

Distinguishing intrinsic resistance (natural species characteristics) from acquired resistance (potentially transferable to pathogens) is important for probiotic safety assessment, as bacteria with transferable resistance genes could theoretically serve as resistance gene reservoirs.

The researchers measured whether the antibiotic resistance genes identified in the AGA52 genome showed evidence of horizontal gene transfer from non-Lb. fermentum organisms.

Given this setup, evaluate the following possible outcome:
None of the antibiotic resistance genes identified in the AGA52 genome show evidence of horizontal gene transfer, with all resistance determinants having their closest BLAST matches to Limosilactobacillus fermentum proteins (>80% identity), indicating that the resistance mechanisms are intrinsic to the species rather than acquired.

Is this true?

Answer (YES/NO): YES